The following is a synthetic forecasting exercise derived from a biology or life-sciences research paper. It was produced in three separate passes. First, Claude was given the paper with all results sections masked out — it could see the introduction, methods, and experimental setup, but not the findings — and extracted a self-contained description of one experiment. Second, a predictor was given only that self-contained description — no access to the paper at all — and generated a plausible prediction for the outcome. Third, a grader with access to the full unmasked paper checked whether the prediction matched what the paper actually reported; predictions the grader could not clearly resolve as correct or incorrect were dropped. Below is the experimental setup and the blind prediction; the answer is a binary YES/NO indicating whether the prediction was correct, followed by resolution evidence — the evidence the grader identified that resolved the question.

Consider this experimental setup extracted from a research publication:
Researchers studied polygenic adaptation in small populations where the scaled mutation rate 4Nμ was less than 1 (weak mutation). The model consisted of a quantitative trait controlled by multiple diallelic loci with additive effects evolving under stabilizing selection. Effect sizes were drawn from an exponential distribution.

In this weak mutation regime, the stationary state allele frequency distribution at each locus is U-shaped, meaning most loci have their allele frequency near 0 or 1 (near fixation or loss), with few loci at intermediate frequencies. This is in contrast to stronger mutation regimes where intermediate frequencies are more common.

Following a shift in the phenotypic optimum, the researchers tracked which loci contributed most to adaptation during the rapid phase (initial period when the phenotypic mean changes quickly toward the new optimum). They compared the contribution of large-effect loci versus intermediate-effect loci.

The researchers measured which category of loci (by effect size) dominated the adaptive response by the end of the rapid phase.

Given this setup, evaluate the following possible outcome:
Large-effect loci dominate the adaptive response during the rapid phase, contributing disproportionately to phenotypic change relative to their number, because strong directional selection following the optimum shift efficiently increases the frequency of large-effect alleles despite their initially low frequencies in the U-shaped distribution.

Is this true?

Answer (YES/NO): NO